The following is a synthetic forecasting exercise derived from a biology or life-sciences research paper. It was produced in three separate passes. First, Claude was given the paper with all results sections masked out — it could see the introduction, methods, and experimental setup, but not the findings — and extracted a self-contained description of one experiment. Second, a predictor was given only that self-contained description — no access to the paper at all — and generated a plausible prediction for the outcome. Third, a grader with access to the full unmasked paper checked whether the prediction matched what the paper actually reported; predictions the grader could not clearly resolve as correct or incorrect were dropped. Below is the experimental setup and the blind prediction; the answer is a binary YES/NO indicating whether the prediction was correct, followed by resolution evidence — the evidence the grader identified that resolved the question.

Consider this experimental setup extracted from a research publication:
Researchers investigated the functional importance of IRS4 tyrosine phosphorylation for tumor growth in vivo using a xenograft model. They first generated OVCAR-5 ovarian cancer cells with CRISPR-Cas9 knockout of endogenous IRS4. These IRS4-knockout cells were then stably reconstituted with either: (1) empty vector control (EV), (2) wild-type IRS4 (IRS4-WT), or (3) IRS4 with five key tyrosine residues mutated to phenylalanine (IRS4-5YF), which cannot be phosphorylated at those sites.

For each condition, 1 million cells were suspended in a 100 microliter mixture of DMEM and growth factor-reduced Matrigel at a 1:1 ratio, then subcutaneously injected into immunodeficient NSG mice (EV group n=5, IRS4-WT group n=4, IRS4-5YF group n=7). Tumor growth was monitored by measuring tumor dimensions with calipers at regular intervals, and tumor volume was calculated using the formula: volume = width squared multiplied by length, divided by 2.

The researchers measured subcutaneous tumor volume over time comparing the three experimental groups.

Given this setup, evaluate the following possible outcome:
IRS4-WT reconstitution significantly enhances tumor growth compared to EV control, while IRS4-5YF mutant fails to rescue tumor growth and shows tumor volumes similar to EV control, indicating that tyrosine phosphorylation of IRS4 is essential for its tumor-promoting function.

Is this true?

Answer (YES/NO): YES